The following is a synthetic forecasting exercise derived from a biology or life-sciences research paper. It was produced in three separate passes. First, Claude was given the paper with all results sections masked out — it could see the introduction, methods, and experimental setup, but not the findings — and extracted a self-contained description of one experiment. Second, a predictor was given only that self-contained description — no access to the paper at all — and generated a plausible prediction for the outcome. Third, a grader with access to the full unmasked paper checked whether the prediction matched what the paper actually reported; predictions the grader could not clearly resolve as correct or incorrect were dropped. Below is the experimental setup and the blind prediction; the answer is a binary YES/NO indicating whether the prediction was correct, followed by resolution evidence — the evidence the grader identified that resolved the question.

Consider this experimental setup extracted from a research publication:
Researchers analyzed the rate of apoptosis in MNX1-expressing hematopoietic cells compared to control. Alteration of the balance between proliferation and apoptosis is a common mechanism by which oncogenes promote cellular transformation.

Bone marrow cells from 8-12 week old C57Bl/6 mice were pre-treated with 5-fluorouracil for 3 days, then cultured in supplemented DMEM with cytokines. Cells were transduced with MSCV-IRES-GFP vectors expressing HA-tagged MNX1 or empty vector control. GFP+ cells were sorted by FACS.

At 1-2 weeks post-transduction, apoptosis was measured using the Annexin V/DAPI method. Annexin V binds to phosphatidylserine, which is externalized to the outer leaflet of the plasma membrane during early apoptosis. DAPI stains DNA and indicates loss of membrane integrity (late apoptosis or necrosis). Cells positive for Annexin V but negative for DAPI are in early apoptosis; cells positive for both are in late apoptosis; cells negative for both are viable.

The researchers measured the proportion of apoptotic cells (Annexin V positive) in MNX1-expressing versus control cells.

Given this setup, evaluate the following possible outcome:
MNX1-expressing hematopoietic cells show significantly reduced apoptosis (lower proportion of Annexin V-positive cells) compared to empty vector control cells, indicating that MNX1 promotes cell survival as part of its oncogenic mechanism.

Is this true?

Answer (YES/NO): NO